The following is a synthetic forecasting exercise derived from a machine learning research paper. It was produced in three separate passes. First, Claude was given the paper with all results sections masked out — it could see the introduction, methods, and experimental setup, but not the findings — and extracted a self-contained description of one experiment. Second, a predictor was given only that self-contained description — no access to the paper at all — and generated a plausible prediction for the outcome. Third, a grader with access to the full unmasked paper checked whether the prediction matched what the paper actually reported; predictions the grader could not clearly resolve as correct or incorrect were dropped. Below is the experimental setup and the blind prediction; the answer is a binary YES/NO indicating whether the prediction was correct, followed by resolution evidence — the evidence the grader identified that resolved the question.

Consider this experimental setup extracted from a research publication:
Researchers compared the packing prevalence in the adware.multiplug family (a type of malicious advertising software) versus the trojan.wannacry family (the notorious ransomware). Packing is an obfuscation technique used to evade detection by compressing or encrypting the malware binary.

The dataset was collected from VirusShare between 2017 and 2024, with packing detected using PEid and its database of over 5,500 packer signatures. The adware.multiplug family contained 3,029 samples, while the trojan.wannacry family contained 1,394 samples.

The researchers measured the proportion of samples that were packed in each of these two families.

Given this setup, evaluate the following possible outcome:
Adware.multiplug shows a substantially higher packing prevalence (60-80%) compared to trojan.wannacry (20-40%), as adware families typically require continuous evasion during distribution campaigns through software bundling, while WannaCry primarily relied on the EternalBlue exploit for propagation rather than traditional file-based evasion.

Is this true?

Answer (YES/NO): NO